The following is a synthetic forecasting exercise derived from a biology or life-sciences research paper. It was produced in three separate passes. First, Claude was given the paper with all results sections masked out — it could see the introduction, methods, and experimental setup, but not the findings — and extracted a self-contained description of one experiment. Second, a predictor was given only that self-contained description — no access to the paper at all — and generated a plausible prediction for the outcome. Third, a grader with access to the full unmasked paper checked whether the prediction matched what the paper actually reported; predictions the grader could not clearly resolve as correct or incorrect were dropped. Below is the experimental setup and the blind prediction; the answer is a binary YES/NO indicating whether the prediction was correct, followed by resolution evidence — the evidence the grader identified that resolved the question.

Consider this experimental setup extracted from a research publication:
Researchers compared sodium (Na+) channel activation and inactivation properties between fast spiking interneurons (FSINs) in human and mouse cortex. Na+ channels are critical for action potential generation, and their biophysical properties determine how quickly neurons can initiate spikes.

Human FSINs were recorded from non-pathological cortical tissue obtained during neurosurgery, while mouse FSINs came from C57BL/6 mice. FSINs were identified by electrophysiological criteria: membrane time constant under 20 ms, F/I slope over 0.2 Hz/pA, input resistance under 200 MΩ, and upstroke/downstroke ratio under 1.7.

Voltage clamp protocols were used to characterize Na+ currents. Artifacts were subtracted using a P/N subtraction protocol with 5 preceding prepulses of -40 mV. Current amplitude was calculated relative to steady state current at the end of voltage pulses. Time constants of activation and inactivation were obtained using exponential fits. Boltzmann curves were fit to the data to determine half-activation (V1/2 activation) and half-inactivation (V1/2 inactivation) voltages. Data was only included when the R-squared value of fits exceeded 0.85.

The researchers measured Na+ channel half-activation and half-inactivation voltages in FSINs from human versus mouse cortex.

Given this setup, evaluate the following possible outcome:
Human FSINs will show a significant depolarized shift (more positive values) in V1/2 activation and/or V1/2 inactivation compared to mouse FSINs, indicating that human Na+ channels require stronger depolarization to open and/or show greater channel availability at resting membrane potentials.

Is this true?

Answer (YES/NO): NO